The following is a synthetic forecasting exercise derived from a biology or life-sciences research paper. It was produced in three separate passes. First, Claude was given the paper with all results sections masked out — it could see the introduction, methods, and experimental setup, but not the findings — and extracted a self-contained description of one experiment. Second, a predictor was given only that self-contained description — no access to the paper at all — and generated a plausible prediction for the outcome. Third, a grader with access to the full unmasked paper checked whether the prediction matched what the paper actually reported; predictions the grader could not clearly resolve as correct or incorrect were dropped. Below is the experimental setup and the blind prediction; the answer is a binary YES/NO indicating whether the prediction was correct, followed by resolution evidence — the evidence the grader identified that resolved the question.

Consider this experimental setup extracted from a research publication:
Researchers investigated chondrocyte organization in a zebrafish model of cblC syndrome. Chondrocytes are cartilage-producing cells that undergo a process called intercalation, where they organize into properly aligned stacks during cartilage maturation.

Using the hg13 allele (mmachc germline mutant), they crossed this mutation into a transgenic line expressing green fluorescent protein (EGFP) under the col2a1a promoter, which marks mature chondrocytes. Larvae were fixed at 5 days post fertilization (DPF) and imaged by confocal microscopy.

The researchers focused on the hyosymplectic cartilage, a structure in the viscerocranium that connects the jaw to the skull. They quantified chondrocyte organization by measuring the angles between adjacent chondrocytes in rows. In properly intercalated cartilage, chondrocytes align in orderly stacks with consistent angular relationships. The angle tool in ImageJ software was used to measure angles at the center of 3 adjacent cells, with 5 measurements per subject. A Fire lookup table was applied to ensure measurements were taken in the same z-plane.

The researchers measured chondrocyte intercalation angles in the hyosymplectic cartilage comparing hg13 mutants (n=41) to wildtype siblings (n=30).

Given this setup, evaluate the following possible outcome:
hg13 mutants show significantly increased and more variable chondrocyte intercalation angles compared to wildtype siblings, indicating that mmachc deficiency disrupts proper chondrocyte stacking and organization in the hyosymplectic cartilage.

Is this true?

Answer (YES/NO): NO